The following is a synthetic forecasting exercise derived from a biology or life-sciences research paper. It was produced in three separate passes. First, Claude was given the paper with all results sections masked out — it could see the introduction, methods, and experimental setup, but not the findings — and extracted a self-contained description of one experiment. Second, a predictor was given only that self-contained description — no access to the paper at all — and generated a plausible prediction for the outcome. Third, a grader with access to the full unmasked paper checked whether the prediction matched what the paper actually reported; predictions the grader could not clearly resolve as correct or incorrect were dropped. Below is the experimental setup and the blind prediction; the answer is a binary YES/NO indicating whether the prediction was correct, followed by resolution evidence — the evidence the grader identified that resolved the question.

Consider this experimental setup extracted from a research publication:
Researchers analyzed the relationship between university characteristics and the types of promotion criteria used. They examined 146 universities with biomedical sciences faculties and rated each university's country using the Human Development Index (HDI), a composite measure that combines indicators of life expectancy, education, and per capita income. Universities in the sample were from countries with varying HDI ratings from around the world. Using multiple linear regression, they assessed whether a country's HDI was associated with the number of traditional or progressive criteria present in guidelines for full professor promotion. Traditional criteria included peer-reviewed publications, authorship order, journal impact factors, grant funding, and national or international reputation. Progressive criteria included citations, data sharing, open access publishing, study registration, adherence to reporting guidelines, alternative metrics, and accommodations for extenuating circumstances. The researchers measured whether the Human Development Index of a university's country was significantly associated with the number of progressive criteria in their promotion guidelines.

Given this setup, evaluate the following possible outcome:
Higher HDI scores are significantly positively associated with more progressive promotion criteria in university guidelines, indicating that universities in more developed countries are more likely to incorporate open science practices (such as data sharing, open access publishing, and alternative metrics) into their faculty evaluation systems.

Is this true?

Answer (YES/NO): NO